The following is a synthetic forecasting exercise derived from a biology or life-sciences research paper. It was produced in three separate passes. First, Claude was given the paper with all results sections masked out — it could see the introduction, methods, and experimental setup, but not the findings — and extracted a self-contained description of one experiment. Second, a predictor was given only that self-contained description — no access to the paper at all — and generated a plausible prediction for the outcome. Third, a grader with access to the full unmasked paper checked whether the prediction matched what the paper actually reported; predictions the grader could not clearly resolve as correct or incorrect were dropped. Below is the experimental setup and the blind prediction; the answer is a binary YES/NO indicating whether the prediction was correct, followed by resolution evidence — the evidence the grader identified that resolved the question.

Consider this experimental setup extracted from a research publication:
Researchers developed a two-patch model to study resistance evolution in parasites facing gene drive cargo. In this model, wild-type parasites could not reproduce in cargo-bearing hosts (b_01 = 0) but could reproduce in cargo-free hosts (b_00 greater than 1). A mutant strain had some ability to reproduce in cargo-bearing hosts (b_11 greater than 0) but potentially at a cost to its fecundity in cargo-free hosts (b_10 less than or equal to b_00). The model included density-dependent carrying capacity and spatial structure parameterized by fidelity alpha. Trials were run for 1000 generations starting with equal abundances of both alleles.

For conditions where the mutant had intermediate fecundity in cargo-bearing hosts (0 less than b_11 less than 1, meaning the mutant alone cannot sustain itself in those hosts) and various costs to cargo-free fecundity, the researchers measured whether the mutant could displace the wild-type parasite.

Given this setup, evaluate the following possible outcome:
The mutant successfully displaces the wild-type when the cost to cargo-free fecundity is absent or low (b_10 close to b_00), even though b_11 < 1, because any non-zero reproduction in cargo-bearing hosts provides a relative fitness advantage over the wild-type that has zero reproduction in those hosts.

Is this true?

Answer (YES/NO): YES